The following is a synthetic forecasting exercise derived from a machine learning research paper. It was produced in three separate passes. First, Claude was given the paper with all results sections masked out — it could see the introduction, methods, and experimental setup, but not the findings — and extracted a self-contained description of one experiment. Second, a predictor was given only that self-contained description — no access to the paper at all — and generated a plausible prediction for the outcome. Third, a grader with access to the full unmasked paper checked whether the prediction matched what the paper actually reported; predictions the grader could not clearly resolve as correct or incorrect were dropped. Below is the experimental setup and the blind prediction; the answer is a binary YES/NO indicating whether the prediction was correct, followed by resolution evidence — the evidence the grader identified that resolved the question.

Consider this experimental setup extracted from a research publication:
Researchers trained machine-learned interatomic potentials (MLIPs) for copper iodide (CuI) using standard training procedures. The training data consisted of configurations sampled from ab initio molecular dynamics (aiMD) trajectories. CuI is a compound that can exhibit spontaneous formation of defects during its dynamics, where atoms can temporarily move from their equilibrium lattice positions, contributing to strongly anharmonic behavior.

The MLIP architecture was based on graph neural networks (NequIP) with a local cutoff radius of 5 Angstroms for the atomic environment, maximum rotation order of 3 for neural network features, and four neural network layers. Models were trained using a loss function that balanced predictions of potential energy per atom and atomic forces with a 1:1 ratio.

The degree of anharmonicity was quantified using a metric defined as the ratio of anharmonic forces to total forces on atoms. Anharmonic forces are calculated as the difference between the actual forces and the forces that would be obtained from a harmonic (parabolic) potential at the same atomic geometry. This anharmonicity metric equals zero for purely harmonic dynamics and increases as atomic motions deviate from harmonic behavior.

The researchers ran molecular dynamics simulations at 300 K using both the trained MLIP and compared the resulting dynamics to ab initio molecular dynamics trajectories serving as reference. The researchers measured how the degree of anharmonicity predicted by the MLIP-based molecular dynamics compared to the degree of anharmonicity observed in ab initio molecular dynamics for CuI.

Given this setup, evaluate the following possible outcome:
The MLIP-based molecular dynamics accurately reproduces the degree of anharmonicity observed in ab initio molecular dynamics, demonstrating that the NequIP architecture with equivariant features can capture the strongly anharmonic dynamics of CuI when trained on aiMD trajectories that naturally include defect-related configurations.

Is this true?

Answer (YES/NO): NO